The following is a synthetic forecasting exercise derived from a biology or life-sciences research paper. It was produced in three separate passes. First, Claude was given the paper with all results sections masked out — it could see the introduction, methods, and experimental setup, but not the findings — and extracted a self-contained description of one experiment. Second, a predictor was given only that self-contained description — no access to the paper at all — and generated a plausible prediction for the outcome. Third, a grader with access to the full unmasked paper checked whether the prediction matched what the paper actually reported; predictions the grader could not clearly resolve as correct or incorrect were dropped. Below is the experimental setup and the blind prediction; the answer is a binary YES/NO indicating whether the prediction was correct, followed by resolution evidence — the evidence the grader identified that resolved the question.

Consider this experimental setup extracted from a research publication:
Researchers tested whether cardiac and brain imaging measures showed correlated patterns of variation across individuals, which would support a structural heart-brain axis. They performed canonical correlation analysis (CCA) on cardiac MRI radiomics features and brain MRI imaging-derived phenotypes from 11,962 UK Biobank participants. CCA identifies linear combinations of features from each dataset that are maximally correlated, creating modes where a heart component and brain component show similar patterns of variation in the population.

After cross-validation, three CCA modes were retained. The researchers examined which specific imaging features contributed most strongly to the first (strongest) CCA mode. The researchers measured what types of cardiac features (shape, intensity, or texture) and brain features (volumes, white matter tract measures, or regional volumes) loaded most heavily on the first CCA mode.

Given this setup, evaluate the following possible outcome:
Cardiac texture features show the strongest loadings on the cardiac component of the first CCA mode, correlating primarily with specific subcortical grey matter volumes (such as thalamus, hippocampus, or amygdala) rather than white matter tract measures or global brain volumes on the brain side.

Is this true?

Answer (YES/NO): NO